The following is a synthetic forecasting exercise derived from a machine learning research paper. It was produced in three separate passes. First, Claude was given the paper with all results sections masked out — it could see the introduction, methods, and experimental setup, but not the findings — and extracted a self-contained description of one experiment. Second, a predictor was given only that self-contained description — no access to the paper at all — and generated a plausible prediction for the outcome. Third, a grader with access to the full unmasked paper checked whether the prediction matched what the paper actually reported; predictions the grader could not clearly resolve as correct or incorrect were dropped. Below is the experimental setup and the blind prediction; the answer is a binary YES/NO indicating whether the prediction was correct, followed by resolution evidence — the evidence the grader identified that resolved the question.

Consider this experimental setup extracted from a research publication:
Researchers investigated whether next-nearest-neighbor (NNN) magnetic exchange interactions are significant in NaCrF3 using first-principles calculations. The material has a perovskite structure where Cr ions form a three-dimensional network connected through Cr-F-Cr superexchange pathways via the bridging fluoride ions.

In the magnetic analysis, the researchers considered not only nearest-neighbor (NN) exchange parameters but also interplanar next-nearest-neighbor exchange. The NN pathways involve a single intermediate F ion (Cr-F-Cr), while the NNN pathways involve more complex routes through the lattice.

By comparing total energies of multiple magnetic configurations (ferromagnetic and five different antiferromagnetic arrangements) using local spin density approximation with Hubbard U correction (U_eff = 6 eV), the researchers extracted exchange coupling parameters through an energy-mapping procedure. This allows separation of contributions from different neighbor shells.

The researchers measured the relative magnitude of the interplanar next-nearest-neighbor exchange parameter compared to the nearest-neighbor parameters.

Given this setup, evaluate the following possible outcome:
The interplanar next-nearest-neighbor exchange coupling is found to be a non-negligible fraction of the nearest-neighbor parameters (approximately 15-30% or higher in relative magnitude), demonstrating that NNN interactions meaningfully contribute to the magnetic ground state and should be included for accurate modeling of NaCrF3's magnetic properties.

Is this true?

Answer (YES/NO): YES